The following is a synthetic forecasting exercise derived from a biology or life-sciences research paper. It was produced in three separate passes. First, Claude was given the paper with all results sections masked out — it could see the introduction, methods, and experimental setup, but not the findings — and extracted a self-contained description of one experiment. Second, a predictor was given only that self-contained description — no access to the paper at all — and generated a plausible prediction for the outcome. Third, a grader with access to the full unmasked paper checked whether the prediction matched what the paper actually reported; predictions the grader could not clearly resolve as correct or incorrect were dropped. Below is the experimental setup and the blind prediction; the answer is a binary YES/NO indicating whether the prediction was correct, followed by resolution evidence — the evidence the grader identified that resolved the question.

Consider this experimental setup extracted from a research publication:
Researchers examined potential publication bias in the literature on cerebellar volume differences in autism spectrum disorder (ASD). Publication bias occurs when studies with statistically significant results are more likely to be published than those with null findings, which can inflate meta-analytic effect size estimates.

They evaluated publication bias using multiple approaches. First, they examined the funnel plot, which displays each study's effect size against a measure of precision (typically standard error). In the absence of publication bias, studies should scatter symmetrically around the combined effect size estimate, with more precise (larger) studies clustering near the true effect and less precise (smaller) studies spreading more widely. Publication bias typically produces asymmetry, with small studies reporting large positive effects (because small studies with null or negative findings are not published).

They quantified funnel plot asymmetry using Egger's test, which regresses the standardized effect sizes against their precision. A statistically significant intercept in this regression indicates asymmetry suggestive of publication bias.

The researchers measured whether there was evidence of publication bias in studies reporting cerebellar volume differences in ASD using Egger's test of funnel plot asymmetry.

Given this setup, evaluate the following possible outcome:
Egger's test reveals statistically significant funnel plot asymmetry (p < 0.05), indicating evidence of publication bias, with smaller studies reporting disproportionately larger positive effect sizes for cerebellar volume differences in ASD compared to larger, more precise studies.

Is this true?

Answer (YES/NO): NO